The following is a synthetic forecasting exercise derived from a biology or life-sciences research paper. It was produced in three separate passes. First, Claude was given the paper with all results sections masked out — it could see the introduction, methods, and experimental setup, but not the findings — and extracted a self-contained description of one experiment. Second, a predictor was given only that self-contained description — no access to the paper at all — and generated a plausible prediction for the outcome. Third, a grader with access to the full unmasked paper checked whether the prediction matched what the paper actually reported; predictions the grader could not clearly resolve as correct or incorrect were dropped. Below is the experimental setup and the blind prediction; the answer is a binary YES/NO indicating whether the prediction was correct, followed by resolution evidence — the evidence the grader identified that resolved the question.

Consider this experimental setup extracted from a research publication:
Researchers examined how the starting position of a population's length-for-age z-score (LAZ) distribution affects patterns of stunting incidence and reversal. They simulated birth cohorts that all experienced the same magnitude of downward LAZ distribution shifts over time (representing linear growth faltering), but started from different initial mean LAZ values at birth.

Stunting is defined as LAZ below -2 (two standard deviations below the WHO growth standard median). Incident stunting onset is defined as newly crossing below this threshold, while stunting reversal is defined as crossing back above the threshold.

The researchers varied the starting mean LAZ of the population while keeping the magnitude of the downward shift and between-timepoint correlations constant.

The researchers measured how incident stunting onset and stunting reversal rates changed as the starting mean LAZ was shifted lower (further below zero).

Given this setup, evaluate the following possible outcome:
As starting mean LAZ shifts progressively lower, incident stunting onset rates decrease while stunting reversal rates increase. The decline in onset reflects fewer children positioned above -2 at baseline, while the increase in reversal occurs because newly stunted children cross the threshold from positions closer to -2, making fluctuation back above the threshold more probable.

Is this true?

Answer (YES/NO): NO